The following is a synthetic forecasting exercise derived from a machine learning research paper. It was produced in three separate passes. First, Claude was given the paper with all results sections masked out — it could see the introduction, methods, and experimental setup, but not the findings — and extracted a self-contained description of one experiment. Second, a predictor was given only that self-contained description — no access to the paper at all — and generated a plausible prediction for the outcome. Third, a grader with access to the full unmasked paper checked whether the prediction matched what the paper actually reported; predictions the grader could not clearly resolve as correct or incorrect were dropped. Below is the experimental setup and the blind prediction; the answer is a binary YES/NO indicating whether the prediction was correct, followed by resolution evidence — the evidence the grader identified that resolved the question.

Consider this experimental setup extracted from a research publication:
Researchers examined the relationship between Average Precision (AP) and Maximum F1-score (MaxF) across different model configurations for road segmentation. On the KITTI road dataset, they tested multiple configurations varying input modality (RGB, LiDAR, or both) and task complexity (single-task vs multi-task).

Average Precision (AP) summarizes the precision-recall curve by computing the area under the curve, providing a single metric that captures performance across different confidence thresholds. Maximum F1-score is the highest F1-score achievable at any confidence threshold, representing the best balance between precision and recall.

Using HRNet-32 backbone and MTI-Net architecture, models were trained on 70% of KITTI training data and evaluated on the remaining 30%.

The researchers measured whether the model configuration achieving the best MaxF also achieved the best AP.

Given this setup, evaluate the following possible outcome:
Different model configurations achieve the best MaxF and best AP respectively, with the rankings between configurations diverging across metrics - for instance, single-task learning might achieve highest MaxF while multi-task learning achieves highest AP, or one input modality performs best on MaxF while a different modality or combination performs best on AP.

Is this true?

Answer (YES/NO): YES